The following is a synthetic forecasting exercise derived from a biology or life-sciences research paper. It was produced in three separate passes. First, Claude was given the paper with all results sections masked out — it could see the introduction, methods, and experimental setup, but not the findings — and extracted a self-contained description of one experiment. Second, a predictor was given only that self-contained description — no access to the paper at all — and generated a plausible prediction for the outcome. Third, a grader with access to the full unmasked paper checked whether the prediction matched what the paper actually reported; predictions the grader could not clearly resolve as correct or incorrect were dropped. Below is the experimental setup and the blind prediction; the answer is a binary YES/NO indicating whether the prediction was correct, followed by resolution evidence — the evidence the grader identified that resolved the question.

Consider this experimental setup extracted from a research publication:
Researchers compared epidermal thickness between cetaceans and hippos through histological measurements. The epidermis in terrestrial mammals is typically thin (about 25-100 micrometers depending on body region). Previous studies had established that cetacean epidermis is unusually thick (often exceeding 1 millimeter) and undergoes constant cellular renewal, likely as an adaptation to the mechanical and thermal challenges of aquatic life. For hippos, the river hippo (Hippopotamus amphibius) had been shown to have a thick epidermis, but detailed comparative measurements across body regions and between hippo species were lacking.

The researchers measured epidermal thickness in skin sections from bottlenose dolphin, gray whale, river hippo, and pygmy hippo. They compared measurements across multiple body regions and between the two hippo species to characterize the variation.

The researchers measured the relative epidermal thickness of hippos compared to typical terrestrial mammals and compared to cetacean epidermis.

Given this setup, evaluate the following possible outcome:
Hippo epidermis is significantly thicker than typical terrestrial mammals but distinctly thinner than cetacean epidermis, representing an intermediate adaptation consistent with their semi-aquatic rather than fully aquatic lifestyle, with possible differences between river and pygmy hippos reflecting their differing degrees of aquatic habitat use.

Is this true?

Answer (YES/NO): NO